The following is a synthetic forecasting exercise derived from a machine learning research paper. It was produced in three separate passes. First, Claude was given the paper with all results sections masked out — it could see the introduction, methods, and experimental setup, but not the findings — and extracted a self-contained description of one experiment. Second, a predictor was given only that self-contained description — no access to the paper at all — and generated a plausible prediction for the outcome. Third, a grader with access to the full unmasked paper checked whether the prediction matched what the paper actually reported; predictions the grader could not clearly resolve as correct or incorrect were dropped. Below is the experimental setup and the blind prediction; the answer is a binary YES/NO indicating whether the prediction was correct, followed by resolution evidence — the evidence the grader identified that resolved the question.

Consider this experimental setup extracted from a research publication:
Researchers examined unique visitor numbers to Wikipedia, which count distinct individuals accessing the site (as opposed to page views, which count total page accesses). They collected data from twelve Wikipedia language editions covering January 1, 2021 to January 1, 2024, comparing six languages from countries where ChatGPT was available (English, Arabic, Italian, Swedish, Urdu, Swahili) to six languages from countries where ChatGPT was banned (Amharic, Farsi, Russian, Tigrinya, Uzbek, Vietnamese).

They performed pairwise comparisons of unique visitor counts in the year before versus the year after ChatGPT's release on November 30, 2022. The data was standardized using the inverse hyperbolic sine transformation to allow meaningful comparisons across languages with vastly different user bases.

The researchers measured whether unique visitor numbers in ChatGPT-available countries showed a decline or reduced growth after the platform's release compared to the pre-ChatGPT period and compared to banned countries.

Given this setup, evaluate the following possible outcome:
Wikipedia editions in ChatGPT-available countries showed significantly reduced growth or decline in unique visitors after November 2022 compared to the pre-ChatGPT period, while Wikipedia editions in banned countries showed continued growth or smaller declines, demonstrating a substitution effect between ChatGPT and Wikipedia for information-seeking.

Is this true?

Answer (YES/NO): NO